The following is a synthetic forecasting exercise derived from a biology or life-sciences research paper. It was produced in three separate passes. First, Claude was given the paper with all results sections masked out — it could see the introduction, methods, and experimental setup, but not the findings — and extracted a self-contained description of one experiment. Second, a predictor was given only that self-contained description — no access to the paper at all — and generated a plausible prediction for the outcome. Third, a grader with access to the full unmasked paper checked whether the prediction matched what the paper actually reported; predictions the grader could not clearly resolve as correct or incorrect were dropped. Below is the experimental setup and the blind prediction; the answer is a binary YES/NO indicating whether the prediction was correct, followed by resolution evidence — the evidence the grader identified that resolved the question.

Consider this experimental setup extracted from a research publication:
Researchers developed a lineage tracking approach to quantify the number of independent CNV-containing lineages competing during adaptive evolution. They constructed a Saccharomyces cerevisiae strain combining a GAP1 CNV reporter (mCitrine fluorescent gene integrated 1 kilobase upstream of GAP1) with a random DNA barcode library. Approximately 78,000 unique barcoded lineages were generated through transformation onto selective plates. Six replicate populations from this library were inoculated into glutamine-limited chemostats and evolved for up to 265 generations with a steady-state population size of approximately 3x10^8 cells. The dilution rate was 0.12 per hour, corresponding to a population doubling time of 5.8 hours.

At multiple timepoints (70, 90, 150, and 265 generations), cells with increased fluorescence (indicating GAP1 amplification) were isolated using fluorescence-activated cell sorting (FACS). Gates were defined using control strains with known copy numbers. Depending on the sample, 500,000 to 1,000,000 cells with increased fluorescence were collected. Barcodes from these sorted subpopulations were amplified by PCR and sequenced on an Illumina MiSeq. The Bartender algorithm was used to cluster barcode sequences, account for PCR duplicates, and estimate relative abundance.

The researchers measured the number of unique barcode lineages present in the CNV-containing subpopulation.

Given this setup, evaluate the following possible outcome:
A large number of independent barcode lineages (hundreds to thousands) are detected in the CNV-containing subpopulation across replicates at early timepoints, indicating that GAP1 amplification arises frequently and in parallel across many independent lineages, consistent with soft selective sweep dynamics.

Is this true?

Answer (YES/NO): YES